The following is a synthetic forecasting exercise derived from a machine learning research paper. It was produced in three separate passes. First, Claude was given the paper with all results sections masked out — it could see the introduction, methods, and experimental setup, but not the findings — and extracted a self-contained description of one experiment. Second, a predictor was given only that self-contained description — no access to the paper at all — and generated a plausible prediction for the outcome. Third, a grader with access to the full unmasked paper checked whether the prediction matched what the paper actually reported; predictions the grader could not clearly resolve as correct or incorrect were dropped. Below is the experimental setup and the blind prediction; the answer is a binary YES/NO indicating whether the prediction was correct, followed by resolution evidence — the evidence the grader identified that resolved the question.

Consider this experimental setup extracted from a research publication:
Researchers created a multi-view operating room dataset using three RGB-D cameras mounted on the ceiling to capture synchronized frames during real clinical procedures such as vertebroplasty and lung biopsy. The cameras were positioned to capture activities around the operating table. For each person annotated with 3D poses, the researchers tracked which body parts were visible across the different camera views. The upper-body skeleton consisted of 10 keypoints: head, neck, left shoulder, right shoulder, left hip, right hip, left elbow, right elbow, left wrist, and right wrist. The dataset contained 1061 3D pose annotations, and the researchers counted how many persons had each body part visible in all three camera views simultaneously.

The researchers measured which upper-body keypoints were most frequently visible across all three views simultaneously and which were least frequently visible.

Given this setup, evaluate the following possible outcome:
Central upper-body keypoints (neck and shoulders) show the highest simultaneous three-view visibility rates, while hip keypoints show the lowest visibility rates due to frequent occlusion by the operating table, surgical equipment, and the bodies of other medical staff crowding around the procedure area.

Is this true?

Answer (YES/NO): NO